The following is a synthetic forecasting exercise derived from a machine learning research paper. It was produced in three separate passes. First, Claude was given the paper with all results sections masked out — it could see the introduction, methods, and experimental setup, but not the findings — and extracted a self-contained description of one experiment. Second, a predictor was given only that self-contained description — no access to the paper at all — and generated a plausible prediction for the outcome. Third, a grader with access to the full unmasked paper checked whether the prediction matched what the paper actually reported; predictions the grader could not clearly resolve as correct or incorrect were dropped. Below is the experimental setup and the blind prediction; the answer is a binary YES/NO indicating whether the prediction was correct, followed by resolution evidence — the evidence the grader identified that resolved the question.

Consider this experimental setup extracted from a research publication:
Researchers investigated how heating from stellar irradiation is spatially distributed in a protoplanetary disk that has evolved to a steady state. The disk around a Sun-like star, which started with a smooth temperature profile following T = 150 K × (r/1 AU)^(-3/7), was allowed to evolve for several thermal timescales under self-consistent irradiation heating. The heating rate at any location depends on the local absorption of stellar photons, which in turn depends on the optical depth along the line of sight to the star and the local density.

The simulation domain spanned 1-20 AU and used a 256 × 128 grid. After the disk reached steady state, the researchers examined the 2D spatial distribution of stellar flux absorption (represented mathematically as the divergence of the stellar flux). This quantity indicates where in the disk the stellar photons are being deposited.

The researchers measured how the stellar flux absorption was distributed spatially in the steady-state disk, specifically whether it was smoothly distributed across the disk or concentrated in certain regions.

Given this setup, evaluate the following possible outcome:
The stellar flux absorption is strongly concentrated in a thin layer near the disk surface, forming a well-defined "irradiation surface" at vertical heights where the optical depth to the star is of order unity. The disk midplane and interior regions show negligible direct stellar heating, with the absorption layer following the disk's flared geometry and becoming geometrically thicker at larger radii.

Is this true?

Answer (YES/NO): NO